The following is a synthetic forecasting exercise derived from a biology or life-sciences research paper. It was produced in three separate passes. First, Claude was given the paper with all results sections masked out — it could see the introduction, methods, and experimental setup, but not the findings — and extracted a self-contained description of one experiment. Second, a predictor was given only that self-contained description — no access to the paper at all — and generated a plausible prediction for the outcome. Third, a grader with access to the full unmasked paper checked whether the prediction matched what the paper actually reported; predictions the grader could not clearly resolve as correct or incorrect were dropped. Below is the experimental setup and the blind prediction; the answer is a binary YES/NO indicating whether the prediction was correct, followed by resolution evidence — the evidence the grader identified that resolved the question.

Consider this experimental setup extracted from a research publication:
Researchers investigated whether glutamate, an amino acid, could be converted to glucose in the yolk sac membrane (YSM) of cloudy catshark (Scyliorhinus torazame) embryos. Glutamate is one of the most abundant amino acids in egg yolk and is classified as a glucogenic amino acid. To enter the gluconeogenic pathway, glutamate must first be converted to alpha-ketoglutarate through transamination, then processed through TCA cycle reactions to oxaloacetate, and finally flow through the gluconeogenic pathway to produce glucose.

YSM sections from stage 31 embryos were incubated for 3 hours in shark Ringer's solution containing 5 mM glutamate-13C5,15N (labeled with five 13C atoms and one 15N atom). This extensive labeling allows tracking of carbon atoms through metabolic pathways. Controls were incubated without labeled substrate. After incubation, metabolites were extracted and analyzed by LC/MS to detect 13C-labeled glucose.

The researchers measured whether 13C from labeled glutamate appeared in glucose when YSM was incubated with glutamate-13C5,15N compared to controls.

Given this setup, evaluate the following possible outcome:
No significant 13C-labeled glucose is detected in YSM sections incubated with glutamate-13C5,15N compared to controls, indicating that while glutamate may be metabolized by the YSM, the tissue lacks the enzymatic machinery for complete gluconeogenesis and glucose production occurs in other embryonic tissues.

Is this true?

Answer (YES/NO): NO